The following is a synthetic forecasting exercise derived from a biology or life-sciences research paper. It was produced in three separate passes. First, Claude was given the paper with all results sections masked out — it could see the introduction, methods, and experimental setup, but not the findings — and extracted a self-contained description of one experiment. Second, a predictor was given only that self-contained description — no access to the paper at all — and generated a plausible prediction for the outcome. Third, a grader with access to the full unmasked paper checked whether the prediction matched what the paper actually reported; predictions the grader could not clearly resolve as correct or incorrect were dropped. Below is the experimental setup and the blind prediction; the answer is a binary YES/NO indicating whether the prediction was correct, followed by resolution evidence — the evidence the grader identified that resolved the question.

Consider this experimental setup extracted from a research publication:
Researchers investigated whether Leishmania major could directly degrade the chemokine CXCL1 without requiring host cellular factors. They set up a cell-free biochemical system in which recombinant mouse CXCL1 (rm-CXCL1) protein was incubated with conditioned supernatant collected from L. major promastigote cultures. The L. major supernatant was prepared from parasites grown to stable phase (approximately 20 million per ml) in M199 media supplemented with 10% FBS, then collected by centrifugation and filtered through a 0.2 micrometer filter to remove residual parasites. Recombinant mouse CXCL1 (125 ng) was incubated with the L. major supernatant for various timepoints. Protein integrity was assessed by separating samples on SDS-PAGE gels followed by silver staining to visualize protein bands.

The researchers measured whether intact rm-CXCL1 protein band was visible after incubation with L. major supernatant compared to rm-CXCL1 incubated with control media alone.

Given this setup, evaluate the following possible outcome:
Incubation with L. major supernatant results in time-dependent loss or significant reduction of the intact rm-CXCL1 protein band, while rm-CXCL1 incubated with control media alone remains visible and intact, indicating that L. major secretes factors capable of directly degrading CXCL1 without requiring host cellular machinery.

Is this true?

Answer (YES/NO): YES